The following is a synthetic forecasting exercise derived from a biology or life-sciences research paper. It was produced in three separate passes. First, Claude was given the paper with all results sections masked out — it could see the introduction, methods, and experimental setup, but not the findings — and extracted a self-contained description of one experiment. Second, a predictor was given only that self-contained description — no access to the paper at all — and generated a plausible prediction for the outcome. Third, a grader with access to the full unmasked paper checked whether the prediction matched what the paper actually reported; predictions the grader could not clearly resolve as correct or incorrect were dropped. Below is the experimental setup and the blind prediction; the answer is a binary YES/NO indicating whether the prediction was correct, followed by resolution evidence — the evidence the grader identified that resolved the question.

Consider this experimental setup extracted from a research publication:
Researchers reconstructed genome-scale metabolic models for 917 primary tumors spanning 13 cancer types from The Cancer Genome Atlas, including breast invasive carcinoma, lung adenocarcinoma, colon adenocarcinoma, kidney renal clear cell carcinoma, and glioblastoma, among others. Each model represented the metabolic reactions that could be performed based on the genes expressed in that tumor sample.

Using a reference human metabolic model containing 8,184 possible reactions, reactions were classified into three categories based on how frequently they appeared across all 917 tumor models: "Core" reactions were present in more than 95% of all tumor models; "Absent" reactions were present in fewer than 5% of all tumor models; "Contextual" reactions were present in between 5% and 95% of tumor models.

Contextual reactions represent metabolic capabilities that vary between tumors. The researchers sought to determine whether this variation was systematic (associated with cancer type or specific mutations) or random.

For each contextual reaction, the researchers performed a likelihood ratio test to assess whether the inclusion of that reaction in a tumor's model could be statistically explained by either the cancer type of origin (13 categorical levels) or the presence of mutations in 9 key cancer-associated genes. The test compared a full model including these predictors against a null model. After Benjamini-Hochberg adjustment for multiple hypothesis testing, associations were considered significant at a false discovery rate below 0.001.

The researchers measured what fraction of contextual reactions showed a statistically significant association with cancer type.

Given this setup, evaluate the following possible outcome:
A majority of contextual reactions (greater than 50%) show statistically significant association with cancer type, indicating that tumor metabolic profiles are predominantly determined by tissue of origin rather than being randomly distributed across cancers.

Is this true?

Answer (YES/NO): YES